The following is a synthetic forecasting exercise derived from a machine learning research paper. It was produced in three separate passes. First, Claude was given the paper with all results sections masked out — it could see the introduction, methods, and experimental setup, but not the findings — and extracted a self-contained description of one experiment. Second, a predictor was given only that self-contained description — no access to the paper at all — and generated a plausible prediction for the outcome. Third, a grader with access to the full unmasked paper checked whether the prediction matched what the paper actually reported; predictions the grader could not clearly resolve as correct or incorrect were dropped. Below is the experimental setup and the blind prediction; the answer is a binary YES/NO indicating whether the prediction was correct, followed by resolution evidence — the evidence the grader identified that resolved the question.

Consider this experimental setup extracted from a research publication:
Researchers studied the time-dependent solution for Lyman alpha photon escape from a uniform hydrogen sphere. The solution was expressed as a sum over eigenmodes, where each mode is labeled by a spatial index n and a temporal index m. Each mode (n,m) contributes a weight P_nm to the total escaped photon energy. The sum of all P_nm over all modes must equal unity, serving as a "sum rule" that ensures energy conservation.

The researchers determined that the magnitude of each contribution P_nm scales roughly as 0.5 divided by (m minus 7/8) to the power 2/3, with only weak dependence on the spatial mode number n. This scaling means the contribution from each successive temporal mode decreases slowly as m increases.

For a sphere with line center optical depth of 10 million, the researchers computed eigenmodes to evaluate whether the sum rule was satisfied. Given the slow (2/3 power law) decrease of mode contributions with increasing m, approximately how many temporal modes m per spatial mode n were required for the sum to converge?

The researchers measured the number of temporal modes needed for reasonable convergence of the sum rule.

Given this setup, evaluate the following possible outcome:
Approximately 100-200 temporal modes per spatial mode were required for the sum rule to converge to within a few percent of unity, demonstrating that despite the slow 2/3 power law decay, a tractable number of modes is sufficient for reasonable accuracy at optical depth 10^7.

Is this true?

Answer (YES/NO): NO